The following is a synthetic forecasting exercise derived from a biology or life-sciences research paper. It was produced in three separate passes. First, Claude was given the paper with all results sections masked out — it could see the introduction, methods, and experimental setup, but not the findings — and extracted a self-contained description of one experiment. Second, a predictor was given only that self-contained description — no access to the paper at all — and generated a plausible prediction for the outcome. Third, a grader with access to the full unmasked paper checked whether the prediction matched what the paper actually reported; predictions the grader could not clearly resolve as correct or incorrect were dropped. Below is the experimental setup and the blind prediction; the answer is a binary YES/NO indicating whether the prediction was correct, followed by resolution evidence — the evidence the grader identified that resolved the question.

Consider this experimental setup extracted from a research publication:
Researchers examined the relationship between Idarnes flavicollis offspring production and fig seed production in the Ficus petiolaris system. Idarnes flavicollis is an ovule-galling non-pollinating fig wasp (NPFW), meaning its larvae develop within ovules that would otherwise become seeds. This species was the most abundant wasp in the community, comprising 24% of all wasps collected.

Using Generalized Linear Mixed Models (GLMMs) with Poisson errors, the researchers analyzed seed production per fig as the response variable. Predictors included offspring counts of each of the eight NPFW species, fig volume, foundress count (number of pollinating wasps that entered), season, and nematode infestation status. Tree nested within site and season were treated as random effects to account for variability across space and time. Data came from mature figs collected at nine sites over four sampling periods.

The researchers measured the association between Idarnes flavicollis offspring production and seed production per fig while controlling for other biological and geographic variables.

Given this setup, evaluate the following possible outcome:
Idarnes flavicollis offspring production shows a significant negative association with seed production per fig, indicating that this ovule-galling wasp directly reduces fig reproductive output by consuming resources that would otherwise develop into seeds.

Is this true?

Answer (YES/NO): YES